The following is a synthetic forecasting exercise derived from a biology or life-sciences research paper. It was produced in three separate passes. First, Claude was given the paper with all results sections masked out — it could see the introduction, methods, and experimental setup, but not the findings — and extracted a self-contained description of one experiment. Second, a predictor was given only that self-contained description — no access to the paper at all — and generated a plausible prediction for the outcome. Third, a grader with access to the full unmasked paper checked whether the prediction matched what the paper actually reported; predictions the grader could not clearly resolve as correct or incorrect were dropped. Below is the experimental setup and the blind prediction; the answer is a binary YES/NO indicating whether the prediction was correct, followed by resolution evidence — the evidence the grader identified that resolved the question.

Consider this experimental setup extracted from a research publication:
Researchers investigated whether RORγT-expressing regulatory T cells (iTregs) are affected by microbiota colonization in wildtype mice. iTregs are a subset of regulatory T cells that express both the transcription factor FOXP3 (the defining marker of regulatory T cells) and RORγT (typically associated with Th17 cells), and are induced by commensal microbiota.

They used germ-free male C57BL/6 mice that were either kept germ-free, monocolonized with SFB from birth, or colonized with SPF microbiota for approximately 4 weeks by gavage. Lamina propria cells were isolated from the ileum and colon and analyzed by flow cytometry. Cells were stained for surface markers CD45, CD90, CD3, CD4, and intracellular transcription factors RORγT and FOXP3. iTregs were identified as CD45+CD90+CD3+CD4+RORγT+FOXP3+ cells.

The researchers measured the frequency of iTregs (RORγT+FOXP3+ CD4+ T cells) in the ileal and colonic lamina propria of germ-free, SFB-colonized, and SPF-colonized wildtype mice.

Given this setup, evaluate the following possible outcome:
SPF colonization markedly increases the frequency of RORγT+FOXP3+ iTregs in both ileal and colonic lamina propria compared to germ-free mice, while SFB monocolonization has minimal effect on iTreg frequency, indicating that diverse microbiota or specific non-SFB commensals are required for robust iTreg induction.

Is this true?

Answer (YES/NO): NO